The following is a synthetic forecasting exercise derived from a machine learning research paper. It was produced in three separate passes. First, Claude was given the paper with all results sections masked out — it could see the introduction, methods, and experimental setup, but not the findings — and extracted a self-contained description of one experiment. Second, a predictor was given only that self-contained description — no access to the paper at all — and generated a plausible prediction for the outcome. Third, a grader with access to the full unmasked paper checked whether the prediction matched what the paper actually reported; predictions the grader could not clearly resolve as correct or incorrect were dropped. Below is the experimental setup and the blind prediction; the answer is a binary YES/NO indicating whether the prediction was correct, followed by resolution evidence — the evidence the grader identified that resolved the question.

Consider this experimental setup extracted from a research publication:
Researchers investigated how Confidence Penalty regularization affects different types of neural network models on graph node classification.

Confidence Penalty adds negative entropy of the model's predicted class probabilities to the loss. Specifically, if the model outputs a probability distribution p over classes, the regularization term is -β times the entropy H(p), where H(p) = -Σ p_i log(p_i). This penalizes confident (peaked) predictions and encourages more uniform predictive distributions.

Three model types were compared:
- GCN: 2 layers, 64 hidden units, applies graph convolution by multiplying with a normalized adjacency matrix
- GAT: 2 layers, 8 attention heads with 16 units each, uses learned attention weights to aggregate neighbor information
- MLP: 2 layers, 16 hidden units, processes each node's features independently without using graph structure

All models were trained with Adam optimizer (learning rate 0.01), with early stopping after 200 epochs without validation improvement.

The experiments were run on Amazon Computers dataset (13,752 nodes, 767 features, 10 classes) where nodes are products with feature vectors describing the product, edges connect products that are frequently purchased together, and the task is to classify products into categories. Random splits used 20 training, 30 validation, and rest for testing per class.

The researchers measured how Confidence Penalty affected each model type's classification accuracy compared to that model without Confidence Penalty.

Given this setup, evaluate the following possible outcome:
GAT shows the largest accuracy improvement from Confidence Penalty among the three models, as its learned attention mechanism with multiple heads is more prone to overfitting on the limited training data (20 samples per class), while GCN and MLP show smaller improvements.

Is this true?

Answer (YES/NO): NO